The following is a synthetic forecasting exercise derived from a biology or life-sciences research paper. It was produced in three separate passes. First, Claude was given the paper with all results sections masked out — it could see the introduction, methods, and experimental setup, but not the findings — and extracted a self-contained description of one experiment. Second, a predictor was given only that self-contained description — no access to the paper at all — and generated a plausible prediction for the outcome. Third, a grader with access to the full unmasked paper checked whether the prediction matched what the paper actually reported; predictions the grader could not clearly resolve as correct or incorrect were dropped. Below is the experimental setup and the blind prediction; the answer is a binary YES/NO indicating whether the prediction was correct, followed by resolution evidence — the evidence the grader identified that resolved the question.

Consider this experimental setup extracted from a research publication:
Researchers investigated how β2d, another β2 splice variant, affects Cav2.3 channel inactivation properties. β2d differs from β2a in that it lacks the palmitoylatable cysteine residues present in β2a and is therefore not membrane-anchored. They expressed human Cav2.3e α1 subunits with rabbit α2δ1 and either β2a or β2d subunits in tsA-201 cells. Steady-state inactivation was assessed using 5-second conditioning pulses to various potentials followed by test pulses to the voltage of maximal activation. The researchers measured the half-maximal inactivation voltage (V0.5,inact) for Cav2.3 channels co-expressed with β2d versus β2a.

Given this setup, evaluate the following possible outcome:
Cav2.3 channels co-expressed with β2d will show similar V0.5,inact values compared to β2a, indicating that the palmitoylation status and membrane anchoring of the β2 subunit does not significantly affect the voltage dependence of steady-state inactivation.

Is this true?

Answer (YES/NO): NO